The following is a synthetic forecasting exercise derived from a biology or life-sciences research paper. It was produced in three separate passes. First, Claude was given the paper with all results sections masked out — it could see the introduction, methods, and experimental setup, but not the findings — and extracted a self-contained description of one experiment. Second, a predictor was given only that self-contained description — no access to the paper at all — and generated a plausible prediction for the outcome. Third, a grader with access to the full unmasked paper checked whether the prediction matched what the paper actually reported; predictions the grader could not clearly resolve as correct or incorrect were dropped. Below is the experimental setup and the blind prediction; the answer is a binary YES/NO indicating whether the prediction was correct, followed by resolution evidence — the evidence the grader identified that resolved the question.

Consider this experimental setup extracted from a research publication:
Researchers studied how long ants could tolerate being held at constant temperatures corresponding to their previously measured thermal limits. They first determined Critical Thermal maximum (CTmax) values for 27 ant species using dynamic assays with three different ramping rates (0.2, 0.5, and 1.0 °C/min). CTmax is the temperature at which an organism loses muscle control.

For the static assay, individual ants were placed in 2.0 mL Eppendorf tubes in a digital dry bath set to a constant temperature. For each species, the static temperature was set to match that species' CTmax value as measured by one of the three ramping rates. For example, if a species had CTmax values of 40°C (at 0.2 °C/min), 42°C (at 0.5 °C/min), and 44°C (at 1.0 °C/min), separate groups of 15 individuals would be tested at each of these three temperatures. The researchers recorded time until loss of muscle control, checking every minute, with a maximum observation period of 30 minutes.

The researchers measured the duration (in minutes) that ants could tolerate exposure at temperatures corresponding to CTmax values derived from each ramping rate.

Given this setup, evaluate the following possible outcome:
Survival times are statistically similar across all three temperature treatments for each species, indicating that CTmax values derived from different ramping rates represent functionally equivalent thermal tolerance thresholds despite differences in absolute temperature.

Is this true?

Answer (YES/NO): NO